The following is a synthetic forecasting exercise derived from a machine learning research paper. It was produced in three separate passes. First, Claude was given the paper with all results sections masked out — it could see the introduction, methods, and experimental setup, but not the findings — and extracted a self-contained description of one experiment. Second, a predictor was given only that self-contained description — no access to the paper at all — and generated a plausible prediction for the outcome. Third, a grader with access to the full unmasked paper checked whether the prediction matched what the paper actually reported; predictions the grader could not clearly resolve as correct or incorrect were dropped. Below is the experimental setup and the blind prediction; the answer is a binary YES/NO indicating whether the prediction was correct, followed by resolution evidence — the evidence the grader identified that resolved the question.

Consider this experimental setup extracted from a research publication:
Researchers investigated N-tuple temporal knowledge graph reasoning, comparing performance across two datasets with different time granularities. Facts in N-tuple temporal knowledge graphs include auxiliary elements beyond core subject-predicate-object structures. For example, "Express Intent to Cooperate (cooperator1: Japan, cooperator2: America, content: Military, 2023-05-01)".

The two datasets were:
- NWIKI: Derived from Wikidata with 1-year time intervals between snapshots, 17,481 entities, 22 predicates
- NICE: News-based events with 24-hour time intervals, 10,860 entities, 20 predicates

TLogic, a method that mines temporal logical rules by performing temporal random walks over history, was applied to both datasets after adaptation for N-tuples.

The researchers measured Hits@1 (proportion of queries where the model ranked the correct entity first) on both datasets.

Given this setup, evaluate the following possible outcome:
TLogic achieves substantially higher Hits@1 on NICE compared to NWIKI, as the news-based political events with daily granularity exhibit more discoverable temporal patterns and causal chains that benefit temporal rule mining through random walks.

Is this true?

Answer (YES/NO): NO